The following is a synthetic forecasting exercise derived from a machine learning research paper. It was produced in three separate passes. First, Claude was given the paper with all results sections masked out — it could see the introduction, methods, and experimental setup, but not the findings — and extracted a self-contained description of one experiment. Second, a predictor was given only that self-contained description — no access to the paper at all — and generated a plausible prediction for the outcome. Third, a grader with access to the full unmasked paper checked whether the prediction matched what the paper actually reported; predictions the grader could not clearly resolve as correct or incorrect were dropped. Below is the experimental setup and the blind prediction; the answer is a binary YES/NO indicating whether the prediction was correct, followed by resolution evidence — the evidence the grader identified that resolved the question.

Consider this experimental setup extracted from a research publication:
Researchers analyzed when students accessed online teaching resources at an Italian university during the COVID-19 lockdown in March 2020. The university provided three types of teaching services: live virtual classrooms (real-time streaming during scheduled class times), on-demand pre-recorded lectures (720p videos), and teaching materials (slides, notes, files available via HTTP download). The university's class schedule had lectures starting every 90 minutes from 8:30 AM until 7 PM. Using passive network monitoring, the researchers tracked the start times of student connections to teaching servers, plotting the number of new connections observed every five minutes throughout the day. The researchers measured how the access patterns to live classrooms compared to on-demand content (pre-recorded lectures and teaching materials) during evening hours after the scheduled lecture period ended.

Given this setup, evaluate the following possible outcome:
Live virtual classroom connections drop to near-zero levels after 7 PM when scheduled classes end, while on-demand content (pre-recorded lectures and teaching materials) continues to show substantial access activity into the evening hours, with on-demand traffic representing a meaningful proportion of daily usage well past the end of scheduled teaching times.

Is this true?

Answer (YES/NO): YES